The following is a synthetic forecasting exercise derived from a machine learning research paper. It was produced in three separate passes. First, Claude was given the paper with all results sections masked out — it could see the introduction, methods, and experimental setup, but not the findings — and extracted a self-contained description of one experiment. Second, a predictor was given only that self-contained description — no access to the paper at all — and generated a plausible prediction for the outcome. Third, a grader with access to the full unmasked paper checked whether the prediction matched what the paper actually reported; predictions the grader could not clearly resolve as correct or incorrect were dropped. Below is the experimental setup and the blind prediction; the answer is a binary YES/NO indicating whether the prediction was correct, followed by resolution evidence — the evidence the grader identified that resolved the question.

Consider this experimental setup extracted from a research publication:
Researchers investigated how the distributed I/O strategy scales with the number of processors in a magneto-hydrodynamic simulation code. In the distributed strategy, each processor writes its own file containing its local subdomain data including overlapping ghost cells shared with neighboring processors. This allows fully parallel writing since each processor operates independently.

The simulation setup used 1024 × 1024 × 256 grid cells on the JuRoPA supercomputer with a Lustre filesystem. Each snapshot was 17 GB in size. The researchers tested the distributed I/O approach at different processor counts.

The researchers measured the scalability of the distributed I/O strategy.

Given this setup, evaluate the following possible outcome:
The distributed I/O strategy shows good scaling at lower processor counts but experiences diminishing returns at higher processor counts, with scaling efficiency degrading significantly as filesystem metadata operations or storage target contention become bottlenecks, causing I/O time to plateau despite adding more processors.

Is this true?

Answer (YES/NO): YES